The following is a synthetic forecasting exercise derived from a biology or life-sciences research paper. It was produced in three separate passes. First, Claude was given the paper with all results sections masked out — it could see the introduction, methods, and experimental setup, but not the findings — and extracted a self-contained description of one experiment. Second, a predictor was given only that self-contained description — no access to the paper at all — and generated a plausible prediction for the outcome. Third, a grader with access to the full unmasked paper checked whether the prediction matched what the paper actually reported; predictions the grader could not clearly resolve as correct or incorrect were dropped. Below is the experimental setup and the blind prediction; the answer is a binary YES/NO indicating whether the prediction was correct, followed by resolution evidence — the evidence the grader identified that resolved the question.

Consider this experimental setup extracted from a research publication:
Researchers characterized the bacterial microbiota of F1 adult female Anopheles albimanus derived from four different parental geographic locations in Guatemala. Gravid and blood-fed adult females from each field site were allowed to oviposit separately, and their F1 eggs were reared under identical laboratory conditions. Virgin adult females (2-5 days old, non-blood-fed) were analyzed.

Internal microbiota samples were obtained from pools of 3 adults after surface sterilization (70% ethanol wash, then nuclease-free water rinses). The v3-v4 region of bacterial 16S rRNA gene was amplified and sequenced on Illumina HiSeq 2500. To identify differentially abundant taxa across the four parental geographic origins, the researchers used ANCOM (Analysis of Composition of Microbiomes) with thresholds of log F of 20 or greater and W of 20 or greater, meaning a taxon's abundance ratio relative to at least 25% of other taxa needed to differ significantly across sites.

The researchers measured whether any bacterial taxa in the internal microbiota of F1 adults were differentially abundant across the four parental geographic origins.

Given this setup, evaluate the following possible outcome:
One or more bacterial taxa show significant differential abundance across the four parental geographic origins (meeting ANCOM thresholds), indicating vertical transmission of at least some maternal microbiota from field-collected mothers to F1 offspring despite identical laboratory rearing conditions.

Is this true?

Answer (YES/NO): NO